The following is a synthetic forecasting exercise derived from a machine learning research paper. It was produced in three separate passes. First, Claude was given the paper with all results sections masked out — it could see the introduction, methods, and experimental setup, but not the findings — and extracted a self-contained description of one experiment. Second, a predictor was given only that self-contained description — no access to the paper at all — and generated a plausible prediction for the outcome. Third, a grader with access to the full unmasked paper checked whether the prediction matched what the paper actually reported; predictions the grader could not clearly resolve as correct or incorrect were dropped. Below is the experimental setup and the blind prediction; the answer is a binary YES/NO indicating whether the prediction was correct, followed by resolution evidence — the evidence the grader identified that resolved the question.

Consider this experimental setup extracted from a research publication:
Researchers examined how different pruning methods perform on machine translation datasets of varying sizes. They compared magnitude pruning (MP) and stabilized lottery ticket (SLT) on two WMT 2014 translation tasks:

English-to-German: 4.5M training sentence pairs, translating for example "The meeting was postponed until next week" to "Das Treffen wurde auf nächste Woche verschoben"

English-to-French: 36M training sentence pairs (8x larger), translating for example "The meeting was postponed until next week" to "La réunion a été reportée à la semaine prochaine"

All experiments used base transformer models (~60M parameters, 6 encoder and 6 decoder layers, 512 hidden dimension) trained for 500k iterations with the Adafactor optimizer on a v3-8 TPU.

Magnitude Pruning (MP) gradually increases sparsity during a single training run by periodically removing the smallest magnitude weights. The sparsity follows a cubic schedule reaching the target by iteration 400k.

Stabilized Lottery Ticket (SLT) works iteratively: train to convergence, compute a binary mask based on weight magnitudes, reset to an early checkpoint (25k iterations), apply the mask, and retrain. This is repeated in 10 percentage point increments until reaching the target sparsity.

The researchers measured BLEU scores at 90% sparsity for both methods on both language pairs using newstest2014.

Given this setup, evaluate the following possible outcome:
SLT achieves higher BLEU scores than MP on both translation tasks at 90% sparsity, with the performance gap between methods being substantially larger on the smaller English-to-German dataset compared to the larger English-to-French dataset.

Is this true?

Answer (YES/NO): NO